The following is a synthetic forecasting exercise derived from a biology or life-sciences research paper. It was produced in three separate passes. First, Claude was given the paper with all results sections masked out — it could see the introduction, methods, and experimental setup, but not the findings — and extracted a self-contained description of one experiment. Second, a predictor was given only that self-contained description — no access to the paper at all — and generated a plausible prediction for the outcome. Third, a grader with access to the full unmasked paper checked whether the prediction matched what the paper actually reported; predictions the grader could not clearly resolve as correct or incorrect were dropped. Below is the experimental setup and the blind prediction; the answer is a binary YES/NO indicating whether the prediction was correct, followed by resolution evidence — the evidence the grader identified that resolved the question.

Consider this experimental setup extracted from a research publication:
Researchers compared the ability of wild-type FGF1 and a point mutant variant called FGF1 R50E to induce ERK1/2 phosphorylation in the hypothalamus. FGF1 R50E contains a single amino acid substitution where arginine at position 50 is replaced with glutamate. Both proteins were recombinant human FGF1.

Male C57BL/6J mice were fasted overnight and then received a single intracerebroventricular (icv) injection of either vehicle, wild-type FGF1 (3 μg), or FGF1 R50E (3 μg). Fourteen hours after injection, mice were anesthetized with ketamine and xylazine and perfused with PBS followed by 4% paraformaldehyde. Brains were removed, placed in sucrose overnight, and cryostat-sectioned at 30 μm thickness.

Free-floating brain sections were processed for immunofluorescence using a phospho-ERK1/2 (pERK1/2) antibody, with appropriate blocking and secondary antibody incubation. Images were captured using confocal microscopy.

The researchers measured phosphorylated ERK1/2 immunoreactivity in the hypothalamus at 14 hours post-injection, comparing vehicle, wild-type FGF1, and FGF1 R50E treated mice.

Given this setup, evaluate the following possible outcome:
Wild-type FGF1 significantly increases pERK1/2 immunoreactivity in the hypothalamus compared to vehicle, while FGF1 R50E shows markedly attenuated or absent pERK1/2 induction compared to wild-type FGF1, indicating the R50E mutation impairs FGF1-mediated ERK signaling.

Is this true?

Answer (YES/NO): YES